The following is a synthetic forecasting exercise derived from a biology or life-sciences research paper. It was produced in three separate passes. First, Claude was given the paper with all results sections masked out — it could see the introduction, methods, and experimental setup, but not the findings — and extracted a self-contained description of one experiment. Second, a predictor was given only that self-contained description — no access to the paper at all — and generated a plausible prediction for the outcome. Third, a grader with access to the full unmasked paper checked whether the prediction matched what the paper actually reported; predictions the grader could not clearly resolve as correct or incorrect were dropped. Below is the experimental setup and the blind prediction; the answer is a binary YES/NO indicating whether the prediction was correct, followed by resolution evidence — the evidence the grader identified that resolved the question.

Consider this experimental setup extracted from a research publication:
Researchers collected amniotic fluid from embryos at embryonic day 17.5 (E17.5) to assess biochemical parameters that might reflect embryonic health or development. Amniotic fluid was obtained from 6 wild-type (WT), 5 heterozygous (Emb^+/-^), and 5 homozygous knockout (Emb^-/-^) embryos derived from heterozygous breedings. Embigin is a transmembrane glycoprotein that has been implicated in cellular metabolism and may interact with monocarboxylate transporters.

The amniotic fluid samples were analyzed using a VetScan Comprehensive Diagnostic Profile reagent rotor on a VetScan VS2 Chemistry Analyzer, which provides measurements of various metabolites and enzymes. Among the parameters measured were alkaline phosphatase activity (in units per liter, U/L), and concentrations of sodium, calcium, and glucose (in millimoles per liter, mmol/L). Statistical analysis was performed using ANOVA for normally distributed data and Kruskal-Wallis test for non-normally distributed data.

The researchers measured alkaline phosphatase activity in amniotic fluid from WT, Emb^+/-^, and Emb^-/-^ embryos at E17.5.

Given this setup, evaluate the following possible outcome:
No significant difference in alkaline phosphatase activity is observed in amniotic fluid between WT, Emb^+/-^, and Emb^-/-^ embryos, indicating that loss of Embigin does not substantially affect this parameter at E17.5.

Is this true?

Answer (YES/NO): NO